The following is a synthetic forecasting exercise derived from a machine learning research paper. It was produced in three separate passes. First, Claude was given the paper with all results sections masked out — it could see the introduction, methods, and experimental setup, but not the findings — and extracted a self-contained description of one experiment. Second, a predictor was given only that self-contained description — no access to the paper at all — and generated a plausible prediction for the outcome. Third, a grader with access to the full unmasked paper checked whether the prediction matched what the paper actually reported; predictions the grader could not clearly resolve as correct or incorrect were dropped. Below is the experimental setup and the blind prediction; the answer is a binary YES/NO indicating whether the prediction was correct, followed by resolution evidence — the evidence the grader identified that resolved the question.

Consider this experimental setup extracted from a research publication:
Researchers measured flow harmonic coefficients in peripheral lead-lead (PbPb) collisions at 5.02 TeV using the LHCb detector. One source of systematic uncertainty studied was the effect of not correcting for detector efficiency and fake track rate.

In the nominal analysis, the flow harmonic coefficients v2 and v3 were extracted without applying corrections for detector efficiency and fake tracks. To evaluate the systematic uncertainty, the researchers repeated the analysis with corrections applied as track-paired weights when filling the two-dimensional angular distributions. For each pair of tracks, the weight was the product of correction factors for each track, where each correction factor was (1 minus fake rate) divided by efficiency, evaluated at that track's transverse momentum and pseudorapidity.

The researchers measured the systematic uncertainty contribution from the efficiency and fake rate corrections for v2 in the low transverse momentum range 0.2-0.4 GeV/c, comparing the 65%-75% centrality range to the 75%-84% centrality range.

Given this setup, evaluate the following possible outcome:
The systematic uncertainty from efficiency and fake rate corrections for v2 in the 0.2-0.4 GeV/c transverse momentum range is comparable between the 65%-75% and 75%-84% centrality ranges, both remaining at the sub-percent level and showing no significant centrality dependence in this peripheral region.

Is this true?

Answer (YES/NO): NO